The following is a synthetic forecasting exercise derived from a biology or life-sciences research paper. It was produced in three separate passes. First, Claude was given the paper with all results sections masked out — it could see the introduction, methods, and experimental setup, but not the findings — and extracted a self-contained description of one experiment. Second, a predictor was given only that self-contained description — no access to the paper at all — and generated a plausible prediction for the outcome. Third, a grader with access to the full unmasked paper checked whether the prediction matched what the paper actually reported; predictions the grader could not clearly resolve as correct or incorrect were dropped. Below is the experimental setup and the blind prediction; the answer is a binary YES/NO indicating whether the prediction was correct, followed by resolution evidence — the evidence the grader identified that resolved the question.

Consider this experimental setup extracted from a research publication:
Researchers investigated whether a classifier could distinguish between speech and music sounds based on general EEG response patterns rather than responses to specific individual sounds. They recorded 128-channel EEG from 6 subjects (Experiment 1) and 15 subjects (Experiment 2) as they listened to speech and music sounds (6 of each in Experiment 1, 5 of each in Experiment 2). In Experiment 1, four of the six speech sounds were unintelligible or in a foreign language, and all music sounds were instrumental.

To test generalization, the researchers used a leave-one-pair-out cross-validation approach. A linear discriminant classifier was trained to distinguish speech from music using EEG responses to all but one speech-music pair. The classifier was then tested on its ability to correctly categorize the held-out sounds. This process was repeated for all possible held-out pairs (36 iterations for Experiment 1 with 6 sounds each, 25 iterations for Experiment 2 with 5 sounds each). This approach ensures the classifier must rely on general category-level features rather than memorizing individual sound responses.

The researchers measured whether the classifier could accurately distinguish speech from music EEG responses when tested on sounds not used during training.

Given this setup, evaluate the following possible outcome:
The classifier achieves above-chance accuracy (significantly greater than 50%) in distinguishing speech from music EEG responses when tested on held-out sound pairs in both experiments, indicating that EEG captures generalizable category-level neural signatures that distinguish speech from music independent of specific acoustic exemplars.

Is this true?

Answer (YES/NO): NO